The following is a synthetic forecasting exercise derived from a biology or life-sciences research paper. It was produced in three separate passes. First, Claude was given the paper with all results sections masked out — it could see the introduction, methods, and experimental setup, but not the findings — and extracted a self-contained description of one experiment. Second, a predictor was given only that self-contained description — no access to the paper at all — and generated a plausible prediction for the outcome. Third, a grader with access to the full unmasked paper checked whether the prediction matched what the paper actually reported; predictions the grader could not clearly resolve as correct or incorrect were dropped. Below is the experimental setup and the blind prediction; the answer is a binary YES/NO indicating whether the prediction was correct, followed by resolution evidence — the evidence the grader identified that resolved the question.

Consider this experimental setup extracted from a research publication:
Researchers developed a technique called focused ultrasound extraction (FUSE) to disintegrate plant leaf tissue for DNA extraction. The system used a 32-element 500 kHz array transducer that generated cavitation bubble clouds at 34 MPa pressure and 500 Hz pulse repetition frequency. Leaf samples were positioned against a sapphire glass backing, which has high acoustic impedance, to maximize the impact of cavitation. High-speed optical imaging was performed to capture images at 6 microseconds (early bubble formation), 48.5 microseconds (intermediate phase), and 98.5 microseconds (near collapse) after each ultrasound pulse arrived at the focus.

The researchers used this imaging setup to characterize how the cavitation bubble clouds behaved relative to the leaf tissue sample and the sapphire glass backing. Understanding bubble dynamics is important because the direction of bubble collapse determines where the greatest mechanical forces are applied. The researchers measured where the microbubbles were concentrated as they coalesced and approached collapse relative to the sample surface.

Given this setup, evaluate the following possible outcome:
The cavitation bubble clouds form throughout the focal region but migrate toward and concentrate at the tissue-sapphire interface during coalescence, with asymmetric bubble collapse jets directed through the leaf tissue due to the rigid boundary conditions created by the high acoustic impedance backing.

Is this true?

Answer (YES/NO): NO